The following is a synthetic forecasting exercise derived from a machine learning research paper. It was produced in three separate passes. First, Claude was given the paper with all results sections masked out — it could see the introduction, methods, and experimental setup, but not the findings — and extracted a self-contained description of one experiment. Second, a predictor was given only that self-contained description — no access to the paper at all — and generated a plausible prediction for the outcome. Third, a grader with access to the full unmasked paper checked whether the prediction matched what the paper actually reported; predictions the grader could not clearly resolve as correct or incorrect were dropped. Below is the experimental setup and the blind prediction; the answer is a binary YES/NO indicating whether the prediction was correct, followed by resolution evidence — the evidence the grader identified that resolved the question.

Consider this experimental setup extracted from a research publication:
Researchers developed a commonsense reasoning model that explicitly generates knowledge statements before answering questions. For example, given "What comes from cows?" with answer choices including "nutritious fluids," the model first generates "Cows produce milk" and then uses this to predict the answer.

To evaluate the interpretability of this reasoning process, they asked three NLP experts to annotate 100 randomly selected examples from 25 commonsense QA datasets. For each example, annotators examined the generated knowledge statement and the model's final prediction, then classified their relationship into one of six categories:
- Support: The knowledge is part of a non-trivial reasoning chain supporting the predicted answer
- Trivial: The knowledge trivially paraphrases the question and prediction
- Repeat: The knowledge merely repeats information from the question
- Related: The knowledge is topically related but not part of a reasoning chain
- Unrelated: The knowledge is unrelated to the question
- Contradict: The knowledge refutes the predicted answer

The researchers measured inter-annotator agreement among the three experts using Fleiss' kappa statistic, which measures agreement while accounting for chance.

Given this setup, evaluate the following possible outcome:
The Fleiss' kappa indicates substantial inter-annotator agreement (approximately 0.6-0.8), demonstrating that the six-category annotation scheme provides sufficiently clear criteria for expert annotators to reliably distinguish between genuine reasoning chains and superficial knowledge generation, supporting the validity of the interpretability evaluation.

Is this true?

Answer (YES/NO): NO